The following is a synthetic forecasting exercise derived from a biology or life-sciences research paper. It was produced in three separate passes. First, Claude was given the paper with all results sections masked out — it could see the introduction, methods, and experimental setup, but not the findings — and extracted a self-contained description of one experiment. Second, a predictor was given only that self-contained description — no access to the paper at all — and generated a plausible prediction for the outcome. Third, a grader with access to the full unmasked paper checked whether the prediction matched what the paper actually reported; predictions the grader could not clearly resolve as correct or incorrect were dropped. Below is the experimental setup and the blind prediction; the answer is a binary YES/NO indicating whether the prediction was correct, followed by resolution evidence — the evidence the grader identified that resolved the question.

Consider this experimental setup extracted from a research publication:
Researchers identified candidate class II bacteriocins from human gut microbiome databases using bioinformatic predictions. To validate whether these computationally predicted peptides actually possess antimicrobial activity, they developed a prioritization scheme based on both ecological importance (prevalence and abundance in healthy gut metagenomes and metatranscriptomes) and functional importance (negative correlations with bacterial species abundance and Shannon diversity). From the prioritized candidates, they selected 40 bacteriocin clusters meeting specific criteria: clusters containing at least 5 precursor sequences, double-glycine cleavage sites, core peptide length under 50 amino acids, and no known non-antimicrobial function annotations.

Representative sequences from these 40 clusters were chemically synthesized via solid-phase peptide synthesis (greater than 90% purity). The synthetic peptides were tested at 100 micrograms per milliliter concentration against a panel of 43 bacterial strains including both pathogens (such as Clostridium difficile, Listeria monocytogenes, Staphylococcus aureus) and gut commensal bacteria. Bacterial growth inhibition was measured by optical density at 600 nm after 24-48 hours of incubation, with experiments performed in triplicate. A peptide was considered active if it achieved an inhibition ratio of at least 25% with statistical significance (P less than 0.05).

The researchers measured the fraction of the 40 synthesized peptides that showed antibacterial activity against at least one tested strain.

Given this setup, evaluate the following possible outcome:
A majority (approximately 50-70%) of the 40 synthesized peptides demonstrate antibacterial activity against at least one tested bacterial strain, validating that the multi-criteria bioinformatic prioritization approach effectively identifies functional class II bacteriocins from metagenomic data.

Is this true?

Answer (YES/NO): YES